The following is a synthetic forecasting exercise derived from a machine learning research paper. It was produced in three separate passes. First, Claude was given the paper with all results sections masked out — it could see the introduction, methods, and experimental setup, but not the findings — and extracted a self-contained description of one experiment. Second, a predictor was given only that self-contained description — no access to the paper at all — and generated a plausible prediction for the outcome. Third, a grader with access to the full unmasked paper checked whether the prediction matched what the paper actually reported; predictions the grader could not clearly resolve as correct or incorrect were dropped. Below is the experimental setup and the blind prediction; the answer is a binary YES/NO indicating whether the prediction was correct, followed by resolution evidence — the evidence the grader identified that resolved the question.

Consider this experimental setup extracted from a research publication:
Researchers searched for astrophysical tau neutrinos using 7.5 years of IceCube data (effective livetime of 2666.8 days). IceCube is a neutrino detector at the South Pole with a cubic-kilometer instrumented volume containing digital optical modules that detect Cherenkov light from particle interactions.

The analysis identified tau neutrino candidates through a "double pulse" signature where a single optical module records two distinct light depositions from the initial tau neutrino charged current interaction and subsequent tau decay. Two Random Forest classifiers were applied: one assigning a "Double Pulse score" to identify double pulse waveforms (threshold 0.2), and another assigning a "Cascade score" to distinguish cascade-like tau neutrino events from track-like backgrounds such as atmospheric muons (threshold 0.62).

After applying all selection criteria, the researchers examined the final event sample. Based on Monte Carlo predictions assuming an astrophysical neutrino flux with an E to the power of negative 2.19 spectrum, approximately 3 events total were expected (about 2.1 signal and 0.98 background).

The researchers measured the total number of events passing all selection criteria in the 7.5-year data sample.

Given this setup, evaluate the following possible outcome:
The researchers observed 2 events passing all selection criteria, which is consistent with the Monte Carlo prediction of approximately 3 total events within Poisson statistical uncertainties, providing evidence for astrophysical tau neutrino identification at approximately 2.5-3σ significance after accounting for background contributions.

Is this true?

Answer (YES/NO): NO